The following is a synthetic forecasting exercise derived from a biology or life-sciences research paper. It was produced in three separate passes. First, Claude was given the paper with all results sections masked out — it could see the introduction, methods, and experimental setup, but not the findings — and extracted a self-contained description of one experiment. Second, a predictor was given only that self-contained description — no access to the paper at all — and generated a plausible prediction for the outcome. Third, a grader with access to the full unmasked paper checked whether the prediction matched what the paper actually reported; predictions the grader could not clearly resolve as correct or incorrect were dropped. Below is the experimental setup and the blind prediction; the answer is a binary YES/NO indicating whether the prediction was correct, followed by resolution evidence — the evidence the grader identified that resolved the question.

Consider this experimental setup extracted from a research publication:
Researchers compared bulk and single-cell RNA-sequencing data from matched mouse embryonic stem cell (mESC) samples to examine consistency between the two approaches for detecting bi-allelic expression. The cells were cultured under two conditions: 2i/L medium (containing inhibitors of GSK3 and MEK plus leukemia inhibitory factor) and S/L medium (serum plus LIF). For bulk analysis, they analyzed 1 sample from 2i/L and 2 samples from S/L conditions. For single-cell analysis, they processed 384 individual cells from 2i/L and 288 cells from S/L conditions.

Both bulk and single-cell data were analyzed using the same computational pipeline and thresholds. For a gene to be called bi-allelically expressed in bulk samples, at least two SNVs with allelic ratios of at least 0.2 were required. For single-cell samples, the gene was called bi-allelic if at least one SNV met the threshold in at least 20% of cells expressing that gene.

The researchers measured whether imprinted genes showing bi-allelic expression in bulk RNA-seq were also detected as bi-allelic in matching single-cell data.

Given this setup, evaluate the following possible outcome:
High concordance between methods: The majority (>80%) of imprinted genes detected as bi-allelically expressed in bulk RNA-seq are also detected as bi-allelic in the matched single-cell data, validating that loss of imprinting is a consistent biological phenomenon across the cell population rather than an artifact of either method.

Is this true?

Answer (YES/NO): NO